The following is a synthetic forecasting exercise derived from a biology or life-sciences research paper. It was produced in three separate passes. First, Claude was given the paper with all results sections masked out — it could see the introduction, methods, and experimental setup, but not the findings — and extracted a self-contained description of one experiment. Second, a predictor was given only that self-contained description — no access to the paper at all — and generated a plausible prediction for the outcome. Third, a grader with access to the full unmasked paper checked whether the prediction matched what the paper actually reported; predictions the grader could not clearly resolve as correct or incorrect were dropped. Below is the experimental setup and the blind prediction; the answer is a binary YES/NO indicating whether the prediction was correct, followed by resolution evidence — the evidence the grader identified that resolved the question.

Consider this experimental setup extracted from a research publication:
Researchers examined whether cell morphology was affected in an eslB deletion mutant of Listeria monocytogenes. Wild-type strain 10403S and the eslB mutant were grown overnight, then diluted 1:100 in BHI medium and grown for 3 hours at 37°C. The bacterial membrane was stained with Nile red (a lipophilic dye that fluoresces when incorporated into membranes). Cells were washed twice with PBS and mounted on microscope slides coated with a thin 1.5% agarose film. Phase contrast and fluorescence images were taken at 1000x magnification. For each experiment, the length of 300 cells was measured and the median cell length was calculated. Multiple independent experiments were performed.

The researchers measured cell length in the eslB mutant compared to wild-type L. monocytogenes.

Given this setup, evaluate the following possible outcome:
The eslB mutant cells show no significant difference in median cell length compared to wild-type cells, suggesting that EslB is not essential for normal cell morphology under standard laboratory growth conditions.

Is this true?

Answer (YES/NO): NO